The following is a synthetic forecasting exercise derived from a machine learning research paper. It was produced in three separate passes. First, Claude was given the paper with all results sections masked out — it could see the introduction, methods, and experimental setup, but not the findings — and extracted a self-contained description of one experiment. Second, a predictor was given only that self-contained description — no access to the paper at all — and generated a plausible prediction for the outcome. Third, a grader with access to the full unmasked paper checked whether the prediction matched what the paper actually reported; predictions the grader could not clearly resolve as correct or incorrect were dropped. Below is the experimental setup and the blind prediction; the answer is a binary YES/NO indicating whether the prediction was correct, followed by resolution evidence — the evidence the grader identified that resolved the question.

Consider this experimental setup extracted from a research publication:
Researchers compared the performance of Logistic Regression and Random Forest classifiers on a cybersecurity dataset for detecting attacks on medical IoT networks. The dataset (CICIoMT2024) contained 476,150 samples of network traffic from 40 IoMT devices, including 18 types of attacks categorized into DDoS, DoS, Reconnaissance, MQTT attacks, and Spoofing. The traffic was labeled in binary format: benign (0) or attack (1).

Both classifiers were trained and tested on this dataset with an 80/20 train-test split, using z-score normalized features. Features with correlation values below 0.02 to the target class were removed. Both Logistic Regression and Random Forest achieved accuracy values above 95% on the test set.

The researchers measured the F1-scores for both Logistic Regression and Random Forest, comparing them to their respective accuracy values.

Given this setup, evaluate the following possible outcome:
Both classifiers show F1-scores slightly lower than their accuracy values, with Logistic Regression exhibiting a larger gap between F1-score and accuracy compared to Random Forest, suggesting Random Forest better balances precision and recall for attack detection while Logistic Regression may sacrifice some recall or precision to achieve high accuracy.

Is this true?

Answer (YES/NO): NO